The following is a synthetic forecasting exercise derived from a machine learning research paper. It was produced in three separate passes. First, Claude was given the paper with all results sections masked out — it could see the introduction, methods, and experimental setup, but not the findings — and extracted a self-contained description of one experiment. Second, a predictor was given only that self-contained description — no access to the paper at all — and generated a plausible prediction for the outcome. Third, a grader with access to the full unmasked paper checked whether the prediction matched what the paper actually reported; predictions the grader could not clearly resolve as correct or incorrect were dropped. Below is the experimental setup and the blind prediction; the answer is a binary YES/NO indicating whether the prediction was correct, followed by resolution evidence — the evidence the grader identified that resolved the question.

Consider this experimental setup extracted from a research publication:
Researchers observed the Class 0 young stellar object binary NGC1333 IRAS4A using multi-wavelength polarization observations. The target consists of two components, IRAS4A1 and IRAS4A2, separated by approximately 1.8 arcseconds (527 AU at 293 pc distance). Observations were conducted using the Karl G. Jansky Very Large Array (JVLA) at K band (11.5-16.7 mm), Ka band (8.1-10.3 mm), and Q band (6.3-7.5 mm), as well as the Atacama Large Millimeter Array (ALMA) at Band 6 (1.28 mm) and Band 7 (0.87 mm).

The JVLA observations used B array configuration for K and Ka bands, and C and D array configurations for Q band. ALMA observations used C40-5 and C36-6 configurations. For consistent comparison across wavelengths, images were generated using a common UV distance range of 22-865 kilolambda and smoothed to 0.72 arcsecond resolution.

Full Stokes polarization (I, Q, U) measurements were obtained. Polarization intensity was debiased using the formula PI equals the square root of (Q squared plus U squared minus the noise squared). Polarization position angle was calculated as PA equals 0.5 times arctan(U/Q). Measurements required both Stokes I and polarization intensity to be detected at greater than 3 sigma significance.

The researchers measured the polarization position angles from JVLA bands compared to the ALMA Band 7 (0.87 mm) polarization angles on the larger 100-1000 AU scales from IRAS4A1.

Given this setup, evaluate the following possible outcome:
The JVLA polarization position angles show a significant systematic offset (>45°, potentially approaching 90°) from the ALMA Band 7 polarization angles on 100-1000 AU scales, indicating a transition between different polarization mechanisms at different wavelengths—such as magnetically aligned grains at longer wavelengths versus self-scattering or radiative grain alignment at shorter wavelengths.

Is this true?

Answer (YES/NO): NO